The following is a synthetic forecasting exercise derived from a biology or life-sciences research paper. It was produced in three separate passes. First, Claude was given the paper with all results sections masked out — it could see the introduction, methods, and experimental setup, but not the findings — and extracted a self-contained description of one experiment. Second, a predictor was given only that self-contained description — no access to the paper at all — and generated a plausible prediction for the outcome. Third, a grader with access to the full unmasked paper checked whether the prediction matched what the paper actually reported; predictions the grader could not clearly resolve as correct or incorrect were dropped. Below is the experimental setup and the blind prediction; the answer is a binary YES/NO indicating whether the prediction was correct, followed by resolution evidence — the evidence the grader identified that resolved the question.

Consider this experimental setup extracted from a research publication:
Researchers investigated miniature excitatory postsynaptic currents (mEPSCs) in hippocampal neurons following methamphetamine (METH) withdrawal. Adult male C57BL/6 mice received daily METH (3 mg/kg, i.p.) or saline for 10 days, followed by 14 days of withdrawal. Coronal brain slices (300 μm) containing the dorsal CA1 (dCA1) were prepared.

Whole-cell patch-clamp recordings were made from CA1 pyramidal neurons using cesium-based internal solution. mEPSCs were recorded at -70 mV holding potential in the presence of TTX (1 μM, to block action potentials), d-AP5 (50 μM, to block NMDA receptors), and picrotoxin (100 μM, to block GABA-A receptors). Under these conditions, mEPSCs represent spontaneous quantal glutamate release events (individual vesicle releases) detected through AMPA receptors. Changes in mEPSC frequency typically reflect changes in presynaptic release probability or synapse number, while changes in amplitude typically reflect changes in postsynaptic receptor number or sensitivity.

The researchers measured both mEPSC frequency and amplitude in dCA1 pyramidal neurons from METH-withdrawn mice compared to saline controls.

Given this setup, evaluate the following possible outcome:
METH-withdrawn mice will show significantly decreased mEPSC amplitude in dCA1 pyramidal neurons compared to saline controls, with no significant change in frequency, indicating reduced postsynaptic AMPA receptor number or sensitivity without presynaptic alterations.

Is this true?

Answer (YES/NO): NO